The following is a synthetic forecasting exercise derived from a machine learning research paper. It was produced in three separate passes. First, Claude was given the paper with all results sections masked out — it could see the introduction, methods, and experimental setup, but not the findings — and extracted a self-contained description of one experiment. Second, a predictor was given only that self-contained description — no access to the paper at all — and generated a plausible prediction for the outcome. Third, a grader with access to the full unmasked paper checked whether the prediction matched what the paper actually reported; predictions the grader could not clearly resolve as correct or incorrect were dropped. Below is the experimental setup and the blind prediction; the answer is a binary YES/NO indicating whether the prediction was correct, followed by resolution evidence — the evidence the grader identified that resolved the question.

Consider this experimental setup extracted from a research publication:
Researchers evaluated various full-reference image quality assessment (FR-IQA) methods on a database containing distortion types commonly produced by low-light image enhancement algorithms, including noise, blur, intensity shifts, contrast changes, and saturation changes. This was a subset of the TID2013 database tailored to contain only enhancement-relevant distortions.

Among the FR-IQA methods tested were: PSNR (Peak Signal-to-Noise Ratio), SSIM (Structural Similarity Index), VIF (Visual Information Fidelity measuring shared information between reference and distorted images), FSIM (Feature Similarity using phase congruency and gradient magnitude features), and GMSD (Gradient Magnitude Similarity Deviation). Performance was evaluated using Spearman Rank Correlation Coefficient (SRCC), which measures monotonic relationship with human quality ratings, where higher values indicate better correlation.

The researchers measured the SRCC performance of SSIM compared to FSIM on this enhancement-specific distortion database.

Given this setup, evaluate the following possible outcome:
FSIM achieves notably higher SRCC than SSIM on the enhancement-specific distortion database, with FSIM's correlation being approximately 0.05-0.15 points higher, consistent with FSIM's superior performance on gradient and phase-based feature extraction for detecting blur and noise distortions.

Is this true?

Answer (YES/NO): NO